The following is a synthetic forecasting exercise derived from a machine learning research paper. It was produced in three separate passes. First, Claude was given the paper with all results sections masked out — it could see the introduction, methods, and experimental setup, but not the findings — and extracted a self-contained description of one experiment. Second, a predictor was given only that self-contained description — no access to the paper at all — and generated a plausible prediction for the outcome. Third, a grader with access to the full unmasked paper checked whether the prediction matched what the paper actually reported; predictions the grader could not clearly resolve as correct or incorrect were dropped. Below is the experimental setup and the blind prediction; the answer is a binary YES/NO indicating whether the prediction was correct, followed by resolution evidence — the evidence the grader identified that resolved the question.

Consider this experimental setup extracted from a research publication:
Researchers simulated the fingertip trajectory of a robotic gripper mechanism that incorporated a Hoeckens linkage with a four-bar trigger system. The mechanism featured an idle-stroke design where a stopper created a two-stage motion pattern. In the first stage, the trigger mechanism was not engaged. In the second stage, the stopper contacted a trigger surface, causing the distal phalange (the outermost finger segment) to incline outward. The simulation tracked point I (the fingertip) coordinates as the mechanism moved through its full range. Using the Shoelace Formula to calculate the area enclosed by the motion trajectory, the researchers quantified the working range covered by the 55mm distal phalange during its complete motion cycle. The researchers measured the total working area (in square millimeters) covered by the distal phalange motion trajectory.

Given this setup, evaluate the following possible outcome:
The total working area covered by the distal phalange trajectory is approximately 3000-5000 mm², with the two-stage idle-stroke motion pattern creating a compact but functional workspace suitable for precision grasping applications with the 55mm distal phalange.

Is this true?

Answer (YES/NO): NO